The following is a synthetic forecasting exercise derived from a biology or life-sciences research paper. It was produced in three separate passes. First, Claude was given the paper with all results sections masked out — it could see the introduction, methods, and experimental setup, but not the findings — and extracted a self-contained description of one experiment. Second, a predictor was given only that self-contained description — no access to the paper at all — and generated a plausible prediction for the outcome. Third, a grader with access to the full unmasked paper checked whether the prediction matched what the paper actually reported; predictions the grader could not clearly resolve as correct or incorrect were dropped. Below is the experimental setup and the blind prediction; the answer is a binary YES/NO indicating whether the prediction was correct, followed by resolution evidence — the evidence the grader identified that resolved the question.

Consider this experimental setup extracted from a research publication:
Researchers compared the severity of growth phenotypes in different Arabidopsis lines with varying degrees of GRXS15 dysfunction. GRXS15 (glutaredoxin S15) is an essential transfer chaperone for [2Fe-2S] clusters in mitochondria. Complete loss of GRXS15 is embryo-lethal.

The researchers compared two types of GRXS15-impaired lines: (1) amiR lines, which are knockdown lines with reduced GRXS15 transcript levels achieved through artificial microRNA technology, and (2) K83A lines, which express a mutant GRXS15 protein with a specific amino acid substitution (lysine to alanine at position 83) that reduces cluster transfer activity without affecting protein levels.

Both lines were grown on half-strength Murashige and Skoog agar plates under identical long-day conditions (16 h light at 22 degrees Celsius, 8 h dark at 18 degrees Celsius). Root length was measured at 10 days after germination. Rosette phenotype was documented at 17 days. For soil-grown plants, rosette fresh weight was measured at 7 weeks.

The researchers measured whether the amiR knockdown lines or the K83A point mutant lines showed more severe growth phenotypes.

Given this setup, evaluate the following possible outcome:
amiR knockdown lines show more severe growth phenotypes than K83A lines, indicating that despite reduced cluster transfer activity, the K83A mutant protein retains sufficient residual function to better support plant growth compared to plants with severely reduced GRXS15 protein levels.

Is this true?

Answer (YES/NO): NO